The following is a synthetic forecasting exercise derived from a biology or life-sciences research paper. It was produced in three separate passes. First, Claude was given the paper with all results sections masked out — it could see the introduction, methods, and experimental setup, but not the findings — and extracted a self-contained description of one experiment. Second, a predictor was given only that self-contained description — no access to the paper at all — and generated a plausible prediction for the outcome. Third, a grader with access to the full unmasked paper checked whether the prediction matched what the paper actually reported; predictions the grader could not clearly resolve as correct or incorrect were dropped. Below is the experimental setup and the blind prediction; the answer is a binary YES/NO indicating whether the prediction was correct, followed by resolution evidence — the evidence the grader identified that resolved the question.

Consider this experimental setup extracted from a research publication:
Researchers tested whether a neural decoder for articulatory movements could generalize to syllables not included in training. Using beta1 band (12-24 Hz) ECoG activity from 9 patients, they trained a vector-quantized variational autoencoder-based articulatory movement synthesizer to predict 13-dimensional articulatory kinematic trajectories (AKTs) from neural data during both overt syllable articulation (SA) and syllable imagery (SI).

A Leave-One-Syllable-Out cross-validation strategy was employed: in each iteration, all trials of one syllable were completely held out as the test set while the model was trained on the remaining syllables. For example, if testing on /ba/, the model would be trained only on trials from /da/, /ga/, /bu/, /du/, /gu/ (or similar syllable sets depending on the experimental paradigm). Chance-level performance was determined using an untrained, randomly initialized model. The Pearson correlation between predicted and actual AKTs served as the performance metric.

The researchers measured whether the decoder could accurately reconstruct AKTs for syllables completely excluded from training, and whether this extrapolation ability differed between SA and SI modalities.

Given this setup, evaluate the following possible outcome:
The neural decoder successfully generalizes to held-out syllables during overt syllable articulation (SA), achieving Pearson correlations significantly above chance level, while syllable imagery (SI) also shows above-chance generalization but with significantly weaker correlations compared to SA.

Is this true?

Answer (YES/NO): YES